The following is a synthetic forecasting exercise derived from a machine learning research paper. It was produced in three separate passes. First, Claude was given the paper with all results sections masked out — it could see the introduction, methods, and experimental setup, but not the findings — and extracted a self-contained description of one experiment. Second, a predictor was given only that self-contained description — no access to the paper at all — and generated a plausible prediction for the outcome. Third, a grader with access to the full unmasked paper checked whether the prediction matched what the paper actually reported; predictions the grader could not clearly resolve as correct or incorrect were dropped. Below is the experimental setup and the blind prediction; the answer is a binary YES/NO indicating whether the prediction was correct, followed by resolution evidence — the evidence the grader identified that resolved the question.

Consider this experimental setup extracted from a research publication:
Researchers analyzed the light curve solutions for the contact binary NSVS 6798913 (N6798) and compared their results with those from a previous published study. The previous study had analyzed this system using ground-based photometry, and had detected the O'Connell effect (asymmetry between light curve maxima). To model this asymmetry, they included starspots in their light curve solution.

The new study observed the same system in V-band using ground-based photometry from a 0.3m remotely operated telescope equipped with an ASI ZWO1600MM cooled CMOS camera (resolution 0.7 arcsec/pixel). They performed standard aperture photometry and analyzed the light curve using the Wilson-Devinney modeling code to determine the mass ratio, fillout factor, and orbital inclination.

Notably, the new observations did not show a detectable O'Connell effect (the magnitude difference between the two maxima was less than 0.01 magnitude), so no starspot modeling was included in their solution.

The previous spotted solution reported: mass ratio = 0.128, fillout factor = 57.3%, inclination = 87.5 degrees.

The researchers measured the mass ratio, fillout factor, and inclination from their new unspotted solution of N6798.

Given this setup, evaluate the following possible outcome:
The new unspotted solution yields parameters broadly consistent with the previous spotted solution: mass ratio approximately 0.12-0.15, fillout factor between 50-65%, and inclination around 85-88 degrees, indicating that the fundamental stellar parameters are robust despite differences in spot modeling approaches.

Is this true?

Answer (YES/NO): NO